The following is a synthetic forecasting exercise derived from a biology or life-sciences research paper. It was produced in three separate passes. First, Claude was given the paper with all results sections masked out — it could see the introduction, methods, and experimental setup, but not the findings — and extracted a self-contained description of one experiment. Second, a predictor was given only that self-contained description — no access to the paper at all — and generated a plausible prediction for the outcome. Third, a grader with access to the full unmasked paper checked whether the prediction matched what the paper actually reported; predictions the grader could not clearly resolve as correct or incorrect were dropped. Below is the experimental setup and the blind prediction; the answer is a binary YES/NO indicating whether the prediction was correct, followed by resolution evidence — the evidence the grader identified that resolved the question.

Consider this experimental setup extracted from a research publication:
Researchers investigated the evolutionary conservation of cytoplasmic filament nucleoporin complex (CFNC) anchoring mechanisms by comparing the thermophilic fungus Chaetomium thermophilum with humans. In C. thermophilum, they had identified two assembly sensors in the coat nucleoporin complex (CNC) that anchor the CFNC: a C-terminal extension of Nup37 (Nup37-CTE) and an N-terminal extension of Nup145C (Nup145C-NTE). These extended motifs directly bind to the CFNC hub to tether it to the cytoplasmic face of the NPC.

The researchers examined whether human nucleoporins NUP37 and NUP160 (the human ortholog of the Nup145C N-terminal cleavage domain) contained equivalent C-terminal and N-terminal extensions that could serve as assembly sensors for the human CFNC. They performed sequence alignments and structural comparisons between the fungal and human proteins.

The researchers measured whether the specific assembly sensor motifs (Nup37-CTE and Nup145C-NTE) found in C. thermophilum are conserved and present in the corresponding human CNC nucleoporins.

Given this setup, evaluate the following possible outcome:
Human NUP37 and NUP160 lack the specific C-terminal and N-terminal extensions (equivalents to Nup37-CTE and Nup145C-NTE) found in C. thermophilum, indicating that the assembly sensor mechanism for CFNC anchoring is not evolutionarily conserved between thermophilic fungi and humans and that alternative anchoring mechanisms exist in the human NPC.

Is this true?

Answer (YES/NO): YES